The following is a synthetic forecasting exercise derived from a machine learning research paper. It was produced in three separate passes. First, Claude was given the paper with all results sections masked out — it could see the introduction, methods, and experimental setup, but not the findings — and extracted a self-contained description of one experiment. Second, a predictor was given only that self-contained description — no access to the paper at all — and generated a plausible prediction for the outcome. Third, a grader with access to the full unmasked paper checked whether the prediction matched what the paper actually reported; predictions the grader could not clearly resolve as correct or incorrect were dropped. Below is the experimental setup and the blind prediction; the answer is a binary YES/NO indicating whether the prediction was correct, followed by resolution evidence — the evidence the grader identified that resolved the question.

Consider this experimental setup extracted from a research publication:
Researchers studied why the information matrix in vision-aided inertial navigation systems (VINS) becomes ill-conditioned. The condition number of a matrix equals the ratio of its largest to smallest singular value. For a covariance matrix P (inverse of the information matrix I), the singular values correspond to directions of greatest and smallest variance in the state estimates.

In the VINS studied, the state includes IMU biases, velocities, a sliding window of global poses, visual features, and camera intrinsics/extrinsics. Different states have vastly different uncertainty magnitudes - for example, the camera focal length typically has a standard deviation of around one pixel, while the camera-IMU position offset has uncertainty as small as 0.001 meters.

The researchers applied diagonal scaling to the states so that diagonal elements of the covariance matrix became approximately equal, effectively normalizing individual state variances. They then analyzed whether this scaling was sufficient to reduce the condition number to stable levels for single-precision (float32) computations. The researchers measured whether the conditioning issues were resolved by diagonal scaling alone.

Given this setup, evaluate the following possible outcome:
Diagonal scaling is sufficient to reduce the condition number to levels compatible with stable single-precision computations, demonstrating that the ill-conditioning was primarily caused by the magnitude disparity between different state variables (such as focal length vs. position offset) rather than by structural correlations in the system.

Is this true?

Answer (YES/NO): NO